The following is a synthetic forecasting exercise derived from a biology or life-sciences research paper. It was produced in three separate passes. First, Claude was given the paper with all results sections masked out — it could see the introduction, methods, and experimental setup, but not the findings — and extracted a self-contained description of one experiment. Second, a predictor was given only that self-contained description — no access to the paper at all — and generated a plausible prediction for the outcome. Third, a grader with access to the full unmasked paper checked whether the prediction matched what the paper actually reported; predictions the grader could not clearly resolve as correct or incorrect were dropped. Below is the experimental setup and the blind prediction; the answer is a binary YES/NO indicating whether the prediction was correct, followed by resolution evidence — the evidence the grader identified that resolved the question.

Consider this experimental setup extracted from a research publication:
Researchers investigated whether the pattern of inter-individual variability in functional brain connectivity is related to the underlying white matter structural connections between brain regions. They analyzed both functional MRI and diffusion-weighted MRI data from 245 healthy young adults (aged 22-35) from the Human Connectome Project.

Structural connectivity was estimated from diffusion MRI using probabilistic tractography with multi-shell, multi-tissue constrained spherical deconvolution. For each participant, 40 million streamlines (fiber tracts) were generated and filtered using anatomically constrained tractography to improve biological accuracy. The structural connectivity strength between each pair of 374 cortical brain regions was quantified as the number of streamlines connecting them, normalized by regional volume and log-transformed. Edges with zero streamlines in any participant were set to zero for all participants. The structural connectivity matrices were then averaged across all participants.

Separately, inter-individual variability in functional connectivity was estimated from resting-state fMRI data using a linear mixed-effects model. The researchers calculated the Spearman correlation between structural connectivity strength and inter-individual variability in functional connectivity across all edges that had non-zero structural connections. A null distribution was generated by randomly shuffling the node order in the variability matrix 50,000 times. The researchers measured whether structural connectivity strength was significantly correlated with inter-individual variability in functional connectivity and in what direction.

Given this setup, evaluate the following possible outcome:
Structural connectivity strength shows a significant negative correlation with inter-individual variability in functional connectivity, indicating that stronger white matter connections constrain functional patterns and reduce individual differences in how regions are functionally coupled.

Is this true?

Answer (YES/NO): NO